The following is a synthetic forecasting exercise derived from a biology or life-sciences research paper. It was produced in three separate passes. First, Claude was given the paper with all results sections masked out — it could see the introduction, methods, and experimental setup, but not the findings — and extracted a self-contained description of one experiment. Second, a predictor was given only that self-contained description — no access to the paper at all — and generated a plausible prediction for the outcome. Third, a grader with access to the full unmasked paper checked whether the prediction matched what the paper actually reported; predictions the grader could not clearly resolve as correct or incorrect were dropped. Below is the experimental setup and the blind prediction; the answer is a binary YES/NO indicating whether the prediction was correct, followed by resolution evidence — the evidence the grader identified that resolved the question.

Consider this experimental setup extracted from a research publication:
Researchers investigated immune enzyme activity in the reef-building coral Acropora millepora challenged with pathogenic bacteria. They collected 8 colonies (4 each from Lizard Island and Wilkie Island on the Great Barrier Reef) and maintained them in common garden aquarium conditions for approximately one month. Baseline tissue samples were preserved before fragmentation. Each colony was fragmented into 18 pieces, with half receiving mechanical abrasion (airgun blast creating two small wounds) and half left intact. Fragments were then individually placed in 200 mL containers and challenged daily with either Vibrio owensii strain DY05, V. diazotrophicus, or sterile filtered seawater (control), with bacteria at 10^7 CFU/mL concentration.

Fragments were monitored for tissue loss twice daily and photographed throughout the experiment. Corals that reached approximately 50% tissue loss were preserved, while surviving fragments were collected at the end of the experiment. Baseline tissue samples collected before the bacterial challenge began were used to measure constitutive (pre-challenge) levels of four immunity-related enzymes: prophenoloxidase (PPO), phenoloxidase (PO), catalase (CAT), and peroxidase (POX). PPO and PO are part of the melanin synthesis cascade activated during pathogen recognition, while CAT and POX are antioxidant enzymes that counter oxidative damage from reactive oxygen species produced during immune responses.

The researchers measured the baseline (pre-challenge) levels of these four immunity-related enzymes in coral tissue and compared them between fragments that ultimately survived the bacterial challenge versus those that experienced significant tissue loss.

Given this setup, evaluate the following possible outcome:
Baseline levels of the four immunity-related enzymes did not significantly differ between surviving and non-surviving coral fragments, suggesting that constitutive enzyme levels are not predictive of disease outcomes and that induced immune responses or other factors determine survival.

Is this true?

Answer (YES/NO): NO